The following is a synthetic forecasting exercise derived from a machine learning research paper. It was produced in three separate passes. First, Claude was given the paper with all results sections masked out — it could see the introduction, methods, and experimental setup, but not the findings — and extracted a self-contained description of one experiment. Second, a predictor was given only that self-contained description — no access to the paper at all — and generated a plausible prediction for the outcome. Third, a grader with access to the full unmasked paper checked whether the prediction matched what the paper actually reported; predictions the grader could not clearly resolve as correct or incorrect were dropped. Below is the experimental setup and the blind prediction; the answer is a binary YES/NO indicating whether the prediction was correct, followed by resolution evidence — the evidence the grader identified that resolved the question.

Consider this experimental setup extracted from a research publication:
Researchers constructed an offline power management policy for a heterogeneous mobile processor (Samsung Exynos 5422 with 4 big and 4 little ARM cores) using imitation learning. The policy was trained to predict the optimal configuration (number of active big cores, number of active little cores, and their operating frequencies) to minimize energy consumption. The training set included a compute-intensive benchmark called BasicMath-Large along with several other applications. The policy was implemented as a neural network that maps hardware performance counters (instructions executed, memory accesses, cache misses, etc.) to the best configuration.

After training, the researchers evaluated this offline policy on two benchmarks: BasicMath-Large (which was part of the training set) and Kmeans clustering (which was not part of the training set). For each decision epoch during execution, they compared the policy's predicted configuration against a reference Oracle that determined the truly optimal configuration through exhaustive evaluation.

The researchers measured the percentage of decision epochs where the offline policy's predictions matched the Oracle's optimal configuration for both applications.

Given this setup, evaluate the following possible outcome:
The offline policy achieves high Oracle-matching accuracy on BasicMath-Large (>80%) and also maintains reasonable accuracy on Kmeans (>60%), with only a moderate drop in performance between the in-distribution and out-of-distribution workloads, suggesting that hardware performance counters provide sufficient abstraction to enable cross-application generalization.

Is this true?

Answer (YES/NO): NO